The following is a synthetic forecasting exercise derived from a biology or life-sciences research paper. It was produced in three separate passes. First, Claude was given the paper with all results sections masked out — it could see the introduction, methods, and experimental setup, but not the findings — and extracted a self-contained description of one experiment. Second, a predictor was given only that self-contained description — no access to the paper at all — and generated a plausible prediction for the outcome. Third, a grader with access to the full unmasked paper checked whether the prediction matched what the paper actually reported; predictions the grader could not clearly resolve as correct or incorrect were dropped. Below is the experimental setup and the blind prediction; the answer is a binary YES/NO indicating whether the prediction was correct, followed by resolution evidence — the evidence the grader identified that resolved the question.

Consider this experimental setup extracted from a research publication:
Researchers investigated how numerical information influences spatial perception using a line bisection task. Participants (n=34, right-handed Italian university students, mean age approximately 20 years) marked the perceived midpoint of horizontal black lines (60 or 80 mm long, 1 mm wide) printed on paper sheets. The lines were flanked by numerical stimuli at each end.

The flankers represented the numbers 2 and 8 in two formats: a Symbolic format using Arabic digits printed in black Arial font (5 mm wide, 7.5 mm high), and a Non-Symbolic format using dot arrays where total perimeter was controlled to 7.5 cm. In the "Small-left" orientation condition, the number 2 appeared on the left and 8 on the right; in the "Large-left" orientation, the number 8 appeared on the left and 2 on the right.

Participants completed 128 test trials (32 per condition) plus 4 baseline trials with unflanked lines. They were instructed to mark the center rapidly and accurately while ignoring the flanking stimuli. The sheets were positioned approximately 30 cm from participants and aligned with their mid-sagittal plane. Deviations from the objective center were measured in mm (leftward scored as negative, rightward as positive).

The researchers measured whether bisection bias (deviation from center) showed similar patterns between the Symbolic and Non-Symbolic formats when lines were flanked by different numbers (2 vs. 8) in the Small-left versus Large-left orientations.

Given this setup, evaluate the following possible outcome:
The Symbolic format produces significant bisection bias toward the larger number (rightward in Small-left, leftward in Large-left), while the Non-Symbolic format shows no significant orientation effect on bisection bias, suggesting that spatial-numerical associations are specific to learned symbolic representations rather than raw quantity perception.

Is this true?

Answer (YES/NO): NO